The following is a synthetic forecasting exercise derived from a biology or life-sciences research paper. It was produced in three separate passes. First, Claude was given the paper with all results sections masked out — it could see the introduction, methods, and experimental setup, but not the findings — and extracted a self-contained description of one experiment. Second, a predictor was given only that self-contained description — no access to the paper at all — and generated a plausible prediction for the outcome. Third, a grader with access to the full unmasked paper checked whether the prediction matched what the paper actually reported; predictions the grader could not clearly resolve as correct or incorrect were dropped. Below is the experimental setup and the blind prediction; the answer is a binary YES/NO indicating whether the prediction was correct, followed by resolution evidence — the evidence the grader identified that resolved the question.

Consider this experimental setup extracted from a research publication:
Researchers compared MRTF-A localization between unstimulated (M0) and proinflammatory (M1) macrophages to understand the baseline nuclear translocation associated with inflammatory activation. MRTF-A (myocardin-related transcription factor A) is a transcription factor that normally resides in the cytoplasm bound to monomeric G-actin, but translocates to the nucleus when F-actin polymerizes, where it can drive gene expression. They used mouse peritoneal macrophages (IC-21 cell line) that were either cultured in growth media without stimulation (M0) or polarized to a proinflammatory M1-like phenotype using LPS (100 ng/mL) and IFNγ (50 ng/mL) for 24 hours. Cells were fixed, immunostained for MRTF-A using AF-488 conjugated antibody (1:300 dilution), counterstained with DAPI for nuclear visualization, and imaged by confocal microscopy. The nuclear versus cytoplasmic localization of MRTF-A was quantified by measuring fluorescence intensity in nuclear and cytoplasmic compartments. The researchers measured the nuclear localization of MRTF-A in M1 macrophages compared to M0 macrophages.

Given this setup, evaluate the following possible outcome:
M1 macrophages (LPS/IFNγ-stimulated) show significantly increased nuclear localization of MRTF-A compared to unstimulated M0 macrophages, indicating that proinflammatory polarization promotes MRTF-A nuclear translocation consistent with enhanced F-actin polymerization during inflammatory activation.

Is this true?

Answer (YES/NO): YES